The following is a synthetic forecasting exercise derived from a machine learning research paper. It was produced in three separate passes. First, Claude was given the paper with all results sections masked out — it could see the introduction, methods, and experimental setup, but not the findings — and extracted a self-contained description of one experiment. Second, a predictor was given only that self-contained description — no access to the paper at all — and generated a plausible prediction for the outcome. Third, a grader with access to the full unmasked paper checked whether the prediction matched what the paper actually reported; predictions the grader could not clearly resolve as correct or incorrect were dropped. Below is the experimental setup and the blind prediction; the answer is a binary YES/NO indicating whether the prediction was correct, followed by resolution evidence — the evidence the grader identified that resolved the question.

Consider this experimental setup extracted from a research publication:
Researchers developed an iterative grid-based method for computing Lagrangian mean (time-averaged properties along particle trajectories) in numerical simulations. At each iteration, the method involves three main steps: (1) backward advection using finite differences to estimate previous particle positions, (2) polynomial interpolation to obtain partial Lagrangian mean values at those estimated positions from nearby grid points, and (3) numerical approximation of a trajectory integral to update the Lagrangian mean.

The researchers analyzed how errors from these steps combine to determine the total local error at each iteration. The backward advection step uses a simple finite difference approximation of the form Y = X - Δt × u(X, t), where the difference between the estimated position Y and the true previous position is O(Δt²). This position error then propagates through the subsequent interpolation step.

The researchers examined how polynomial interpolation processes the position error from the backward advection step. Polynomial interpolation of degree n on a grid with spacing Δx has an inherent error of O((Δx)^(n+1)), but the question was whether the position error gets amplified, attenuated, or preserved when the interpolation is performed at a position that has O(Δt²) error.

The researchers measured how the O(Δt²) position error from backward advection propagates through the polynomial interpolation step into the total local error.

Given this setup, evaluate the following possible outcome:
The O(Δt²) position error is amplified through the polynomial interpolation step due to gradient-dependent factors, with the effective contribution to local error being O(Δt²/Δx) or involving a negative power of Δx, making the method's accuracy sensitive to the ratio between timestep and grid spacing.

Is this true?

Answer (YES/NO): NO